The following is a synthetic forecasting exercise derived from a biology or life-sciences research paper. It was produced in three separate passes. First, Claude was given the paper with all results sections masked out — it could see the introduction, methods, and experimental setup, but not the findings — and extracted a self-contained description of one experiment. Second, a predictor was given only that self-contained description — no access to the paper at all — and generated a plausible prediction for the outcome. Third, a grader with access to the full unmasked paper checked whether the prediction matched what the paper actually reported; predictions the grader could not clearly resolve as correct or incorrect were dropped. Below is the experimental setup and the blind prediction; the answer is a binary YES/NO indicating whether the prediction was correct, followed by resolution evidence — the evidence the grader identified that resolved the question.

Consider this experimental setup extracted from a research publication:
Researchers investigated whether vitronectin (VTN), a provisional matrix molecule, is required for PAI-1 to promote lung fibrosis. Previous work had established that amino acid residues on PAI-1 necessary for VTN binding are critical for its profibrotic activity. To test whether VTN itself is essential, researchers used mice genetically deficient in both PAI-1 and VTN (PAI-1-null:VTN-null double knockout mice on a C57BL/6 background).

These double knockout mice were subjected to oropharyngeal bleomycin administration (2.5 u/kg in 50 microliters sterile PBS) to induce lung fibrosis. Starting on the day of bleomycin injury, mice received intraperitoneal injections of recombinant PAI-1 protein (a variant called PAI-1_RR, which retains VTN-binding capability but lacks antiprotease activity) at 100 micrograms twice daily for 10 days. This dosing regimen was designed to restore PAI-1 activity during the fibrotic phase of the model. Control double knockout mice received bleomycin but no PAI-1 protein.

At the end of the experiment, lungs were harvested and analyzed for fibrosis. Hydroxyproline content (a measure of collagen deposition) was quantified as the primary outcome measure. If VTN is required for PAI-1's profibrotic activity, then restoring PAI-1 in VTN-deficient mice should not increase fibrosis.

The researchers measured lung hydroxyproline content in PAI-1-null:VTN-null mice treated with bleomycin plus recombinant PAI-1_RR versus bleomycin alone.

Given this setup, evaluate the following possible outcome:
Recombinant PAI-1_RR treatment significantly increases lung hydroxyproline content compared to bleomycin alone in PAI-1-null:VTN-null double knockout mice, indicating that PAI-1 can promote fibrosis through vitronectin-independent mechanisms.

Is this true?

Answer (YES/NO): YES